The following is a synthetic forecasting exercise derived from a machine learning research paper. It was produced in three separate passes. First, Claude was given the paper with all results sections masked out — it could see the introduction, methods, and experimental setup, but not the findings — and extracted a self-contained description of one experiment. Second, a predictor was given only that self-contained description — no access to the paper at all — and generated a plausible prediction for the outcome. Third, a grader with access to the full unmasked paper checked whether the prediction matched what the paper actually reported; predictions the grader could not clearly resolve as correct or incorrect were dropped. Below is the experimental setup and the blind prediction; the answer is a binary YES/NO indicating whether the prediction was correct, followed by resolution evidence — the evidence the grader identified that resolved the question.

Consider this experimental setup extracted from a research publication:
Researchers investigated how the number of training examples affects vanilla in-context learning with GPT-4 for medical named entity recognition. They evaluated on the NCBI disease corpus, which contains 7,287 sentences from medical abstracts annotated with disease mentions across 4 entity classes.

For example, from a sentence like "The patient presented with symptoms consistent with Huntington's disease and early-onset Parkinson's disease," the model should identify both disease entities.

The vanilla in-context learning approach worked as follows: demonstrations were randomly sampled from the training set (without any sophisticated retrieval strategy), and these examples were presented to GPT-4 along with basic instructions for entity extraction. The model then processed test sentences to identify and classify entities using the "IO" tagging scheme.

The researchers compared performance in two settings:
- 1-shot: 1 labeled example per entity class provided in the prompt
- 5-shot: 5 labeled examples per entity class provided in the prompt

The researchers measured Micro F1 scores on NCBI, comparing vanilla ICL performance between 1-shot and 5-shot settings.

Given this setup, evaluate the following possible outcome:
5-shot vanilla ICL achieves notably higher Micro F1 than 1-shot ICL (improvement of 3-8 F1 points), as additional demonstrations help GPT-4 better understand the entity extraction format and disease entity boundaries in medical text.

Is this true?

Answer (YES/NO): NO